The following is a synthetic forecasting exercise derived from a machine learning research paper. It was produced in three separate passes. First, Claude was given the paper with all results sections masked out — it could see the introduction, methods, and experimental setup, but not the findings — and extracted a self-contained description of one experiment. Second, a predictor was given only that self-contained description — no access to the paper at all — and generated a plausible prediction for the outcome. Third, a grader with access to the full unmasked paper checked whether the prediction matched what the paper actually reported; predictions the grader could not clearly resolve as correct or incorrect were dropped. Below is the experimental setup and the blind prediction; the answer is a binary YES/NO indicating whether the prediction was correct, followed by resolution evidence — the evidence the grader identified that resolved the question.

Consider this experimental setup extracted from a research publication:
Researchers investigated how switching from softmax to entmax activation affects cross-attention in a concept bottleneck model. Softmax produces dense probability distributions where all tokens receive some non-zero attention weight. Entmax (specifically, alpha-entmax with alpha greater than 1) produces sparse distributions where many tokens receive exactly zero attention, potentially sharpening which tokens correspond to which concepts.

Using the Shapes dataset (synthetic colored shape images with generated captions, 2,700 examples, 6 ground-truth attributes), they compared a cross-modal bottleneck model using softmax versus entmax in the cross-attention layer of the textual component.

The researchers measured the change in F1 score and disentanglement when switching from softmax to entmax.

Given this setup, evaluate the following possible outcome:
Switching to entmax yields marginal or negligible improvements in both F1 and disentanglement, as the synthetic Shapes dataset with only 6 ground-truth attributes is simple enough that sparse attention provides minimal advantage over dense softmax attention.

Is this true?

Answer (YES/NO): NO